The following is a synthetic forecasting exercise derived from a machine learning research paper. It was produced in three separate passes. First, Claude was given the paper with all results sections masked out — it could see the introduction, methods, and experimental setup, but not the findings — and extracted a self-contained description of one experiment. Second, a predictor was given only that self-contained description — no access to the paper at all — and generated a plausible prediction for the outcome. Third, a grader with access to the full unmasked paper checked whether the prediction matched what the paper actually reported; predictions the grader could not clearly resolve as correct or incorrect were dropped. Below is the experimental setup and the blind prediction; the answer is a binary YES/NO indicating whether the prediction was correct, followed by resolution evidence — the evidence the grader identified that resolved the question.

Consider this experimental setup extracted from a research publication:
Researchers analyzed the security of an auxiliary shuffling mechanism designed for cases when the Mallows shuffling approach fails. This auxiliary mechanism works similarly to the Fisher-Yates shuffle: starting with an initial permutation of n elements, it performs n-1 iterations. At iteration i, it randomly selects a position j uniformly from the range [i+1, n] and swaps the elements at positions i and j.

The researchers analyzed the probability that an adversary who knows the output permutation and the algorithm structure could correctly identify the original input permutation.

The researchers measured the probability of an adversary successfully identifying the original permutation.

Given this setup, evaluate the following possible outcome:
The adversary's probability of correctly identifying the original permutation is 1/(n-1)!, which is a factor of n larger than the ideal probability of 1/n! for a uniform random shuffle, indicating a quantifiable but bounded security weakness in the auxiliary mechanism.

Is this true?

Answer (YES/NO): NO